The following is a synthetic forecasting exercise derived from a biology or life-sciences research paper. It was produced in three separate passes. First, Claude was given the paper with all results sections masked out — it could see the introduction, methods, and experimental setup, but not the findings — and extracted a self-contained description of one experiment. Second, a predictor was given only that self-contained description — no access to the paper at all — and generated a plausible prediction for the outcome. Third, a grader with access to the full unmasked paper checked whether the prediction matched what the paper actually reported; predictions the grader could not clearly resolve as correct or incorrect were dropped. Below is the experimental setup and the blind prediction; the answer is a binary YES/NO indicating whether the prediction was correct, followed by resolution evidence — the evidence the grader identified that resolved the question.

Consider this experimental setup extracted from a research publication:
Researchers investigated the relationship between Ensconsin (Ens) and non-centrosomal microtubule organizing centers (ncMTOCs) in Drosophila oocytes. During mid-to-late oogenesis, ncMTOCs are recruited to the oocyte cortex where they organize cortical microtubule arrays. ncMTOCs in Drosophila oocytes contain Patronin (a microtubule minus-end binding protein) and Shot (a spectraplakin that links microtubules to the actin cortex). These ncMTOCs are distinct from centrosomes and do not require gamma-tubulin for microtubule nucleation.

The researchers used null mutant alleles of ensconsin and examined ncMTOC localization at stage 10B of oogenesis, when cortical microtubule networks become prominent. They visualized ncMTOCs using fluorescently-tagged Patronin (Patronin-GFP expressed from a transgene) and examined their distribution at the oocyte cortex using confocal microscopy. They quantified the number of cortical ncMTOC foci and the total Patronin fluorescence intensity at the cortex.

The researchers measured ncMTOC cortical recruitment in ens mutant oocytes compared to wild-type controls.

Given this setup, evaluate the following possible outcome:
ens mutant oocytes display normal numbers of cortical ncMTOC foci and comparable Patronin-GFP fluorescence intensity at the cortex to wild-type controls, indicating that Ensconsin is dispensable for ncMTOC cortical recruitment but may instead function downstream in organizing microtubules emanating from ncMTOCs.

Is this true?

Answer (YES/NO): NO